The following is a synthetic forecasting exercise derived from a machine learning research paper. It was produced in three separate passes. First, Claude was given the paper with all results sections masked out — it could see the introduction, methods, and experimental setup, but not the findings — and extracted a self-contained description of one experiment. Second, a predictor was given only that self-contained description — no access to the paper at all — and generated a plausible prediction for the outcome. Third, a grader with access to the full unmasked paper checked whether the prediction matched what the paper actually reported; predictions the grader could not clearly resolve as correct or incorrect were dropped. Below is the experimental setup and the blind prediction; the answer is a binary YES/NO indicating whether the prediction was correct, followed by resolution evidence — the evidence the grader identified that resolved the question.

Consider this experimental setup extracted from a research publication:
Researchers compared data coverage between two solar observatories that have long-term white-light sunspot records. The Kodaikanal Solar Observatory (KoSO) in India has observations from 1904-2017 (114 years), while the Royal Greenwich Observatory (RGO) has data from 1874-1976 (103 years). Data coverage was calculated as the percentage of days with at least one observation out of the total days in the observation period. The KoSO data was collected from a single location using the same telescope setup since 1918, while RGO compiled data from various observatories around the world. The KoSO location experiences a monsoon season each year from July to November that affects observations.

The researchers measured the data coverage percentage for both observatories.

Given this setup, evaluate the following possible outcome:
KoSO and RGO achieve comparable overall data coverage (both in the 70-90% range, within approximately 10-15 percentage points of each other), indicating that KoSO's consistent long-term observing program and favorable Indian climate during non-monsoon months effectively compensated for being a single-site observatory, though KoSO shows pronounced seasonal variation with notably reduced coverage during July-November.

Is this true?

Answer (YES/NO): NO